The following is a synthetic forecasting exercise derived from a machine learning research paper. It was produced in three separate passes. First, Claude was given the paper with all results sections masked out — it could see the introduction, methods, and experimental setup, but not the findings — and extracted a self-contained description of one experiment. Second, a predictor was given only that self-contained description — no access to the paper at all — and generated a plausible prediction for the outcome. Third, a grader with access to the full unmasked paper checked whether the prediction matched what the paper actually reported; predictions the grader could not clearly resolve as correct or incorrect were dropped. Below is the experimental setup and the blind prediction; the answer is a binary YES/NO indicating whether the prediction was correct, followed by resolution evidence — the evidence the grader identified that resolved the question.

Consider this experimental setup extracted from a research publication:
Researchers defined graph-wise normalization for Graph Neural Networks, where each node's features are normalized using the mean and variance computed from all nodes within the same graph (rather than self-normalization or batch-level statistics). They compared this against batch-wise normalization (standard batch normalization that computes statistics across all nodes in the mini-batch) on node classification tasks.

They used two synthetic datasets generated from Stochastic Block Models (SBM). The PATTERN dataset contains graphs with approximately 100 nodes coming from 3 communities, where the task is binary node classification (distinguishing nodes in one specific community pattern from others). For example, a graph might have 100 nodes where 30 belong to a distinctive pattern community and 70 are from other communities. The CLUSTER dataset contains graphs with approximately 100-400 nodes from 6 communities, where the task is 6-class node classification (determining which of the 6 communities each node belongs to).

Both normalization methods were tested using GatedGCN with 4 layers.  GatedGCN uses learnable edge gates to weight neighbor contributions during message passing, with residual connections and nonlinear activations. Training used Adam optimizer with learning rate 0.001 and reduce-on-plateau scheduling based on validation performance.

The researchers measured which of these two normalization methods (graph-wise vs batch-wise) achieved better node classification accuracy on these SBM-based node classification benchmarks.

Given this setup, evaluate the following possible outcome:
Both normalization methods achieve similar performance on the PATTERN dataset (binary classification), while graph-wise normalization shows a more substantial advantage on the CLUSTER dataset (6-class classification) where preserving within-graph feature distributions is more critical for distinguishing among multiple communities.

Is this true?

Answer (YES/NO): YES